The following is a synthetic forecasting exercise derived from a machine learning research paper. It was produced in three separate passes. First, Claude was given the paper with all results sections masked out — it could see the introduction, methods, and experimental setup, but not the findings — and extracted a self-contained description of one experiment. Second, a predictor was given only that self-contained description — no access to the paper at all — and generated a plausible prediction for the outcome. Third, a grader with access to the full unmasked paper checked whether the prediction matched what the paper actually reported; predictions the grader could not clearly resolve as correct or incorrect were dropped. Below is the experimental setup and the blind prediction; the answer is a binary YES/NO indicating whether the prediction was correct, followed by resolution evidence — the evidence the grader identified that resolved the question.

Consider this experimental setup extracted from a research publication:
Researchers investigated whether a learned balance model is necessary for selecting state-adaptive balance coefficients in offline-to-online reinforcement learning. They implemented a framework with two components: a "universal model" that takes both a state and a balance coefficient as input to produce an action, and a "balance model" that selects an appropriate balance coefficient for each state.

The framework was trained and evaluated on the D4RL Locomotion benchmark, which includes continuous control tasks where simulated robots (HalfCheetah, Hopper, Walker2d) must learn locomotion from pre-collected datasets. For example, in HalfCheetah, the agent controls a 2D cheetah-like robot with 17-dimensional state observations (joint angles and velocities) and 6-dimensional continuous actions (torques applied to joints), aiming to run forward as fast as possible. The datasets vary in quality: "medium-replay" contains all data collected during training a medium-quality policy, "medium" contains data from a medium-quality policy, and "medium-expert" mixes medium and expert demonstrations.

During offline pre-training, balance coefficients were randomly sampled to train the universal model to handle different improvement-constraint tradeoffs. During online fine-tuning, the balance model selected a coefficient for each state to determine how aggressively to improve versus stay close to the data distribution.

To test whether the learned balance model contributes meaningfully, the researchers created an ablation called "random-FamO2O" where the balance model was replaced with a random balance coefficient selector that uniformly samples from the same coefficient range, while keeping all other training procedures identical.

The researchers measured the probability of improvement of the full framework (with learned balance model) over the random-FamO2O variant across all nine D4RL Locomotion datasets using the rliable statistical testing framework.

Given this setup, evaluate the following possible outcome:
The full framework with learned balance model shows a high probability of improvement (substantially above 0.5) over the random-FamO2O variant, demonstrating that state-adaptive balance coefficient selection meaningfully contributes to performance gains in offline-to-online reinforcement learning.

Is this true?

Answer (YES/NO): YES